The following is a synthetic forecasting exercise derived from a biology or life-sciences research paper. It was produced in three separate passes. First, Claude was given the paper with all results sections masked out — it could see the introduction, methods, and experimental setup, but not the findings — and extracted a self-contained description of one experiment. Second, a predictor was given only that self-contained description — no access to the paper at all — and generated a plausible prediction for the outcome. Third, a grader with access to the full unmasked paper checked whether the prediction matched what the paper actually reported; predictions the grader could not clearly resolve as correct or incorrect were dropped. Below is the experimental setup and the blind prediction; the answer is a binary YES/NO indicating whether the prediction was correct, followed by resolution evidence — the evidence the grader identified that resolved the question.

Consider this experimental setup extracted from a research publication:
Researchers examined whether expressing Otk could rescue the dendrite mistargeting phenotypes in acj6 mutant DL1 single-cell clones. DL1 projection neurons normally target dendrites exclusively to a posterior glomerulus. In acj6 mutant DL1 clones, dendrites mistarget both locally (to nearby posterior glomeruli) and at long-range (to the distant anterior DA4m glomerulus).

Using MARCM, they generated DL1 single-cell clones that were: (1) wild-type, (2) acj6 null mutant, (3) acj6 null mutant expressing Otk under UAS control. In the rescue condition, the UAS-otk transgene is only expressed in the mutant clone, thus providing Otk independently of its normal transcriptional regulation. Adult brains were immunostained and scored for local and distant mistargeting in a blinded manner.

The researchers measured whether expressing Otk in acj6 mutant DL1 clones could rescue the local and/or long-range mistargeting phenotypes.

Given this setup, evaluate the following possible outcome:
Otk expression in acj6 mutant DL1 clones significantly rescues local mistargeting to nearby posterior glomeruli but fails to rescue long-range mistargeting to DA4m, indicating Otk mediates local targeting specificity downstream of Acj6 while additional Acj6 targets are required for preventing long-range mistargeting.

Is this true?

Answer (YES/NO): NO